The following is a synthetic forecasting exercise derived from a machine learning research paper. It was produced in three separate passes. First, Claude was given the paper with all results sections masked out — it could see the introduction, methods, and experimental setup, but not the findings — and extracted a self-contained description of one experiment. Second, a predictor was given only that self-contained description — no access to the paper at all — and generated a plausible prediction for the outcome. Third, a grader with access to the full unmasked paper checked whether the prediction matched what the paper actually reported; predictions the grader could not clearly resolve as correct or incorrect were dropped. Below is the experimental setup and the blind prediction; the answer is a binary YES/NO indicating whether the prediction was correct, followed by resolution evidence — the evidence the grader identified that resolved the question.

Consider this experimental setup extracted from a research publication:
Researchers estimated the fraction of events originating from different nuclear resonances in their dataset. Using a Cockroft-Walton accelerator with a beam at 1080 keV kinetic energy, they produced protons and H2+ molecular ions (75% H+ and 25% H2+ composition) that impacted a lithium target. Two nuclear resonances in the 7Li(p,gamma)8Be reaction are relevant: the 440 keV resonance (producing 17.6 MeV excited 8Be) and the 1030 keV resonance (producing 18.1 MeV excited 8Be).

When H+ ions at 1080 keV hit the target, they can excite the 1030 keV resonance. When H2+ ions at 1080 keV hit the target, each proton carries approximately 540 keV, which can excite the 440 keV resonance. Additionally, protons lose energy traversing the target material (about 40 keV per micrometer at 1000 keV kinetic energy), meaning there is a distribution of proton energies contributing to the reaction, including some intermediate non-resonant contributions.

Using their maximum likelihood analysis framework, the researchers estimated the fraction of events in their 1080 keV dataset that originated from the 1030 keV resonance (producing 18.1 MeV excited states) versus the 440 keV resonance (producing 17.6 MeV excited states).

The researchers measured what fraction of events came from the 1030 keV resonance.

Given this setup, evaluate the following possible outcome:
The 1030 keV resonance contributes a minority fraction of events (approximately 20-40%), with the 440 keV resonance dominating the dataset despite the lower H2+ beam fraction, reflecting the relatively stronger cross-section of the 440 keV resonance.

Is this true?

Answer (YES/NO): NO